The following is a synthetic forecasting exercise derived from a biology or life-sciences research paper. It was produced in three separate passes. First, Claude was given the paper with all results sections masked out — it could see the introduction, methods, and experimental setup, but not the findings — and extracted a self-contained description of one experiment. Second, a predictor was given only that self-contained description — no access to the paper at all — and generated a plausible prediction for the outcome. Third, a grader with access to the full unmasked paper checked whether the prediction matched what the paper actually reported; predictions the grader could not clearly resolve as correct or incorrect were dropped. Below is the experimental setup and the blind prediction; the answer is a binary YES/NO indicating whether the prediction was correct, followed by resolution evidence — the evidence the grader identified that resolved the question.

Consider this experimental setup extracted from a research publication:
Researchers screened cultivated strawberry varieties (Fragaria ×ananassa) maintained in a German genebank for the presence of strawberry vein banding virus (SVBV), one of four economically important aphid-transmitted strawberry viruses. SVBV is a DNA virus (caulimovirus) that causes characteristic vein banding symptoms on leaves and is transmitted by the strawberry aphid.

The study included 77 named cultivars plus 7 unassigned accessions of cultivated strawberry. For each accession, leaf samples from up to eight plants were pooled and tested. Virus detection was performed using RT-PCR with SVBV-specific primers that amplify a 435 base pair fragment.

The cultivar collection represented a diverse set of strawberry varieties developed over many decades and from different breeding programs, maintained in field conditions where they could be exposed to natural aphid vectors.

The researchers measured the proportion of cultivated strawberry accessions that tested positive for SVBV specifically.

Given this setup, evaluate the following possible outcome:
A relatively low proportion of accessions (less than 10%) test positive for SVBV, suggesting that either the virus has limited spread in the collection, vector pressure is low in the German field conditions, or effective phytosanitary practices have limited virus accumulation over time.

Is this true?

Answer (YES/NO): YES